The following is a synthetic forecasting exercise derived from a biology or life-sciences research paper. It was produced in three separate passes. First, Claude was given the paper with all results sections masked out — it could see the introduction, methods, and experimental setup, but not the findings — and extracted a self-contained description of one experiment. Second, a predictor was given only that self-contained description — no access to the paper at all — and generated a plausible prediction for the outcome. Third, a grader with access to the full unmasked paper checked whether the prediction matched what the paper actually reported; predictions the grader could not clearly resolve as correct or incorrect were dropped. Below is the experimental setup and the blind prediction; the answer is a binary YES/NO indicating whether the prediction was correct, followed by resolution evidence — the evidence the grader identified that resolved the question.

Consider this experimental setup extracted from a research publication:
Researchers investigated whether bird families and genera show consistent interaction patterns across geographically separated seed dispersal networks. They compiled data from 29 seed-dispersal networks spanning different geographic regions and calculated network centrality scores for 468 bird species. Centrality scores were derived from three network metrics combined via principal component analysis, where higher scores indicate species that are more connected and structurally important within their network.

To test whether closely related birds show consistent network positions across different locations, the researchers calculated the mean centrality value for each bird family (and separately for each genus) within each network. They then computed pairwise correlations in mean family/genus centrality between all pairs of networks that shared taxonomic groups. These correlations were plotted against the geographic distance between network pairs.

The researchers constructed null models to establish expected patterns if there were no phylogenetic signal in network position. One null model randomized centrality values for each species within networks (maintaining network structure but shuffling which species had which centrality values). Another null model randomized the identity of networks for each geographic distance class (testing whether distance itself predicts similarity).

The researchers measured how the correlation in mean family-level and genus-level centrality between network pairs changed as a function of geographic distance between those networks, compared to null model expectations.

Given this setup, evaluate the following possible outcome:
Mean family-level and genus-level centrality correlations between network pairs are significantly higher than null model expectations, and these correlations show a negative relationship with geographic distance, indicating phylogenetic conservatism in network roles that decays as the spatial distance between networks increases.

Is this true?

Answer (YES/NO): YES